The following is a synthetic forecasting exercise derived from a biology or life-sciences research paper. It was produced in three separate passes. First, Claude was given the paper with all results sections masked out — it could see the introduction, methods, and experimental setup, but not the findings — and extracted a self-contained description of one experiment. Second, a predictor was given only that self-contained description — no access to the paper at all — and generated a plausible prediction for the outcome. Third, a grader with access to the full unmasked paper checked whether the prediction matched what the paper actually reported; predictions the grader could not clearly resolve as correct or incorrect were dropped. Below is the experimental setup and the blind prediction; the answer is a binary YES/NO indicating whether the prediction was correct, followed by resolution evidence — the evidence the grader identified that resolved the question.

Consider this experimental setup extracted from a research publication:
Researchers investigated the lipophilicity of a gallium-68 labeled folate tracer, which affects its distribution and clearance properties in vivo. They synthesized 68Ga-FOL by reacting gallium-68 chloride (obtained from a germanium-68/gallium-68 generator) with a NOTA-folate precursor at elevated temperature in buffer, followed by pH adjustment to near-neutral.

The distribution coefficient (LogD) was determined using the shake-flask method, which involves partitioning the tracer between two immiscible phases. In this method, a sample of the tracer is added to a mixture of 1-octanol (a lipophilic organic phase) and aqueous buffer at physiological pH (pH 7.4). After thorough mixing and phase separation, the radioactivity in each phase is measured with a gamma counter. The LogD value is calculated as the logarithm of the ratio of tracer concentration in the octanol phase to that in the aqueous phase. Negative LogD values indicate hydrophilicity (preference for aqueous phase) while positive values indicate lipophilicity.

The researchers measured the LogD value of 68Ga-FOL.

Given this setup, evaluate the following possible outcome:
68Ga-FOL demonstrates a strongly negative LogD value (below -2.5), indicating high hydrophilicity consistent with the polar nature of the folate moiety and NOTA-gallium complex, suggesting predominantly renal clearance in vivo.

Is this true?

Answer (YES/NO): YES